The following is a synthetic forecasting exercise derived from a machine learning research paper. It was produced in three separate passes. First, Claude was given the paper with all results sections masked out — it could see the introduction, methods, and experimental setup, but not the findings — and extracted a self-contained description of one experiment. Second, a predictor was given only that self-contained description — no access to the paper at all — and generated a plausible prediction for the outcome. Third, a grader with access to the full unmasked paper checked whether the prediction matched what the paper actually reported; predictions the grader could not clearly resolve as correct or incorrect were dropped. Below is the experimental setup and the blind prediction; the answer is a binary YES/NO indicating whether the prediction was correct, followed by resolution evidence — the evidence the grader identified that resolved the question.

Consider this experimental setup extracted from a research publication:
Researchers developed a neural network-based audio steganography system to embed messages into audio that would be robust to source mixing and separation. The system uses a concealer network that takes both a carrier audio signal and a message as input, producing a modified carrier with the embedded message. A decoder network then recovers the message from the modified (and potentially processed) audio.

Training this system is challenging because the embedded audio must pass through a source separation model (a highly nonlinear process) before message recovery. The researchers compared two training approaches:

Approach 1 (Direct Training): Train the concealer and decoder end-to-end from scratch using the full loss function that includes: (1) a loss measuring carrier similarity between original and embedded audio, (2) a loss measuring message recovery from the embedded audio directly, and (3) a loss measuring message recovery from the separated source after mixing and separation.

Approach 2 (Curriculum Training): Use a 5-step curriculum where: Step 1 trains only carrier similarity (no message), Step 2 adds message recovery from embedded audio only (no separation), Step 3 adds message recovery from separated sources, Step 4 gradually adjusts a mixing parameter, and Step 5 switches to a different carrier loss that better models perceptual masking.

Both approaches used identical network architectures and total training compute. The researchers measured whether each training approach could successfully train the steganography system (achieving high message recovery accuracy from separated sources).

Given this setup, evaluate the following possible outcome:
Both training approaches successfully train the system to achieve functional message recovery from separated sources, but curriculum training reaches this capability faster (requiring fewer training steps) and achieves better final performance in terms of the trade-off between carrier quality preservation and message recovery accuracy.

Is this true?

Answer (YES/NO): NO